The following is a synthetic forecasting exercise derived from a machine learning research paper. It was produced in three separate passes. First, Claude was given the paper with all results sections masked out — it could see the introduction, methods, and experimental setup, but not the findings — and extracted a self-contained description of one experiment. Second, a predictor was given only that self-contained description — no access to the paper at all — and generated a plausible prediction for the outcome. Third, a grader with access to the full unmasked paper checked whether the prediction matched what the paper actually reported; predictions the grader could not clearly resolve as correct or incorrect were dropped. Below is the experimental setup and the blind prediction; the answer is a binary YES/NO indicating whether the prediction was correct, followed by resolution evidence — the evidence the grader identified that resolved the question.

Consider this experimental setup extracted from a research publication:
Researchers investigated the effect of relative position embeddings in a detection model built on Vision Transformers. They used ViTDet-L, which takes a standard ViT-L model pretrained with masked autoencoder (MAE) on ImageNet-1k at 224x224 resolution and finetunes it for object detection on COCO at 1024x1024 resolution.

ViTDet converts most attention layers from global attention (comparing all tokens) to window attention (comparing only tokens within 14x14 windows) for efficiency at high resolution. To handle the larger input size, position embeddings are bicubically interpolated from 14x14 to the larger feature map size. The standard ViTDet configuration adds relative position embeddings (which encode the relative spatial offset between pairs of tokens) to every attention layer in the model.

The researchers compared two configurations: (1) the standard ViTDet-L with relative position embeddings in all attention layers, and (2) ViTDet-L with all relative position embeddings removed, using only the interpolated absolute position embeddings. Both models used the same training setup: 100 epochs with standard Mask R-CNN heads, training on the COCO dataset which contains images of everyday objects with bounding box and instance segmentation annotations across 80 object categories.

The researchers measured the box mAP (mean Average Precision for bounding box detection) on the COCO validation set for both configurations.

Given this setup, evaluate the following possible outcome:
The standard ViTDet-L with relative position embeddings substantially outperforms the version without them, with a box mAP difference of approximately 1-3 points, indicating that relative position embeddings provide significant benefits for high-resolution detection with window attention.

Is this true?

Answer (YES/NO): NO